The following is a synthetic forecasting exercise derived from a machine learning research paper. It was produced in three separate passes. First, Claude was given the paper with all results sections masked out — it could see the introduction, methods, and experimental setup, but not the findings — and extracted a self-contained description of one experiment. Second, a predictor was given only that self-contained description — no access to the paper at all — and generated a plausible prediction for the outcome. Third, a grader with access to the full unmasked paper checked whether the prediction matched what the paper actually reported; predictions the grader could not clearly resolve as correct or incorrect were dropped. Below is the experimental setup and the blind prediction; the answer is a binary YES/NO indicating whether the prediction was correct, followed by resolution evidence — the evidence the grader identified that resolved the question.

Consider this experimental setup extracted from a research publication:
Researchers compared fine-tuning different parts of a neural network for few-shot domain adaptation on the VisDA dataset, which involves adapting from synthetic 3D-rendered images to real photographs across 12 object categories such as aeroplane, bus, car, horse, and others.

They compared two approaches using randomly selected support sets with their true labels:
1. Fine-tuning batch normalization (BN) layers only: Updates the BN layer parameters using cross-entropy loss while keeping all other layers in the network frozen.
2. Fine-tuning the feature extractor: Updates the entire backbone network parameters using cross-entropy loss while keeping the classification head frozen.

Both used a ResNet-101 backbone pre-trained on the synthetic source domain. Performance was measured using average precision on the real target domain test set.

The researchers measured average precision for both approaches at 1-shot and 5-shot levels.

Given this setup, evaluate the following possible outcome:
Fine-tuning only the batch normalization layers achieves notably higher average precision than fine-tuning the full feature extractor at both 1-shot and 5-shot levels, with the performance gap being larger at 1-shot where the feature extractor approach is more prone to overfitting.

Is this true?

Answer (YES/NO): NO